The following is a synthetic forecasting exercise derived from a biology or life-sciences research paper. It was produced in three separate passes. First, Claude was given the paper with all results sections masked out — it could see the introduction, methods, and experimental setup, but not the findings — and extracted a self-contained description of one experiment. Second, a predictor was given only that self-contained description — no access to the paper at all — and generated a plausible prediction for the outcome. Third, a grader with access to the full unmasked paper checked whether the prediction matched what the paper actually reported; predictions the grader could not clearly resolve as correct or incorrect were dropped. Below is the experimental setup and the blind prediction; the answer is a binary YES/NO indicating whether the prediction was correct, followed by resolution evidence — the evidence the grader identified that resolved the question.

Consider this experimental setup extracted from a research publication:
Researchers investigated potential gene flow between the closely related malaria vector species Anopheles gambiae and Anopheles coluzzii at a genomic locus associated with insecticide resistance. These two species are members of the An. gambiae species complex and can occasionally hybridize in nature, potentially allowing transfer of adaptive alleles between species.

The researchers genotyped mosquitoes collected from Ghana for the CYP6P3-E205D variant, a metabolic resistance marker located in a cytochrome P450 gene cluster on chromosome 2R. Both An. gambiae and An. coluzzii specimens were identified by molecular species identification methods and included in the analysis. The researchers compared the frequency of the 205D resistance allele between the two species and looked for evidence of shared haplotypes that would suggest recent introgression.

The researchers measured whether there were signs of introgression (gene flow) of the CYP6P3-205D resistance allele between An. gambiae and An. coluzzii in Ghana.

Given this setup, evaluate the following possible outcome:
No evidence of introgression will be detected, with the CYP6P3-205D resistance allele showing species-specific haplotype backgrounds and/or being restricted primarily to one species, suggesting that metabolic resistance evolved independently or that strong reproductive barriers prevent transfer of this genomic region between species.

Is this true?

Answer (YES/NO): NO